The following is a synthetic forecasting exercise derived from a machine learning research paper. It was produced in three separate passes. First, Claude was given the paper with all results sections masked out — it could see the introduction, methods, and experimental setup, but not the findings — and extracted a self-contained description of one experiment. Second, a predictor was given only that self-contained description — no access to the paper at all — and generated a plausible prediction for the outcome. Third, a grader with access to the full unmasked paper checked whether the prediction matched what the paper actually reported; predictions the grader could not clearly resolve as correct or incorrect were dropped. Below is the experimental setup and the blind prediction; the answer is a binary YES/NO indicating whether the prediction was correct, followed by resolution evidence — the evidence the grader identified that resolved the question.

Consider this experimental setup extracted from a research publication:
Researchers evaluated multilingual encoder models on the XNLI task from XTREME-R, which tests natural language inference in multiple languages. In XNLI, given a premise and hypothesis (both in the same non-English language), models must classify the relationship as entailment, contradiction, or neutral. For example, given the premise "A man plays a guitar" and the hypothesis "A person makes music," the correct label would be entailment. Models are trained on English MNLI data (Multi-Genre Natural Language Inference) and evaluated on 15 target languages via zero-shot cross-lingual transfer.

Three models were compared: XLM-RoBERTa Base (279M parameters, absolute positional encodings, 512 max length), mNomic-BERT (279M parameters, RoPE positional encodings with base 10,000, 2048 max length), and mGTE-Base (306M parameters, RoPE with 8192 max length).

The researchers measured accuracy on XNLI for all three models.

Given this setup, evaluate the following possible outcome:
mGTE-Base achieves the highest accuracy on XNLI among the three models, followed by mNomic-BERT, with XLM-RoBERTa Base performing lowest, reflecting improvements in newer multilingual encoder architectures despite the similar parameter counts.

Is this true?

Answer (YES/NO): NO